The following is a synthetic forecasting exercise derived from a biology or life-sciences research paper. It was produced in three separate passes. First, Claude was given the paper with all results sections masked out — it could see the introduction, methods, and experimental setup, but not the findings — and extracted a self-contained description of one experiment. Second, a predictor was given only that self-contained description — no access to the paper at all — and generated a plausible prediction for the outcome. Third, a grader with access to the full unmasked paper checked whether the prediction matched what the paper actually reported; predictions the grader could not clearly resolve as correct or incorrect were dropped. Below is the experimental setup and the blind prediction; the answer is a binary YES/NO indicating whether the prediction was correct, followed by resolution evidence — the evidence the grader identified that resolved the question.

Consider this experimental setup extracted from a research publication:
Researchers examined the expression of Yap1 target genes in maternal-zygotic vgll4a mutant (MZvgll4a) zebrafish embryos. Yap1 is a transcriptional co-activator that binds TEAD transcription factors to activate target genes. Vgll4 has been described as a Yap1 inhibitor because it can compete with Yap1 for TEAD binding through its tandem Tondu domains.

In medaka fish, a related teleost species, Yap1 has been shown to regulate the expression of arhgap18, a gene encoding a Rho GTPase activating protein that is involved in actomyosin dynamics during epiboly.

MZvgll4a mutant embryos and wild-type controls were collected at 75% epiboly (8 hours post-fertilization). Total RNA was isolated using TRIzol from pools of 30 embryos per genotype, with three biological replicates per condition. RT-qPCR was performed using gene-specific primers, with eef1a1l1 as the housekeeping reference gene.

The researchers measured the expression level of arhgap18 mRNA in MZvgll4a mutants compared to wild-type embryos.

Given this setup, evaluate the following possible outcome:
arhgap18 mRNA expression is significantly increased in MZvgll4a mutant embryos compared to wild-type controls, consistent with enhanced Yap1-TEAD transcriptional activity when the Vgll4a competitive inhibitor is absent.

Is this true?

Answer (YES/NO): NO